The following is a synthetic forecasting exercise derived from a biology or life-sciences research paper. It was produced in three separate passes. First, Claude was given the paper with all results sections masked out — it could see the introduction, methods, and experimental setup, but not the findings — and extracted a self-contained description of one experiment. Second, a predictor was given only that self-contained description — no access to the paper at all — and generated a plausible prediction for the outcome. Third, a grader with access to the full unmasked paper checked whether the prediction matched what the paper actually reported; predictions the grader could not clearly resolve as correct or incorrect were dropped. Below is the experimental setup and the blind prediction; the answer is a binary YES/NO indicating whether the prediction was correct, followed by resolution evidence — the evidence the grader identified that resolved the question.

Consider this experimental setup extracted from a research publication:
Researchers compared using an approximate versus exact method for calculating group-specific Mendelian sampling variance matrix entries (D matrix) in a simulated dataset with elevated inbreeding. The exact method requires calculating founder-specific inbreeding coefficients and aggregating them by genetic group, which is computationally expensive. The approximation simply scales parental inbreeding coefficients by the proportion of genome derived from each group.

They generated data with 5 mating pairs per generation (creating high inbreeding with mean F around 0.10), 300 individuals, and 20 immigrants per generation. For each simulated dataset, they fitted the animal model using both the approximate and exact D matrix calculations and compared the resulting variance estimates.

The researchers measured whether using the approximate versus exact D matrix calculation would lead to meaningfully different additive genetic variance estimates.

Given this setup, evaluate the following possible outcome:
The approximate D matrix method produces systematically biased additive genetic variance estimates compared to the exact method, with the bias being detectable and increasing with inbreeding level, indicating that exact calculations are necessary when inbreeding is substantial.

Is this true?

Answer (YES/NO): NO